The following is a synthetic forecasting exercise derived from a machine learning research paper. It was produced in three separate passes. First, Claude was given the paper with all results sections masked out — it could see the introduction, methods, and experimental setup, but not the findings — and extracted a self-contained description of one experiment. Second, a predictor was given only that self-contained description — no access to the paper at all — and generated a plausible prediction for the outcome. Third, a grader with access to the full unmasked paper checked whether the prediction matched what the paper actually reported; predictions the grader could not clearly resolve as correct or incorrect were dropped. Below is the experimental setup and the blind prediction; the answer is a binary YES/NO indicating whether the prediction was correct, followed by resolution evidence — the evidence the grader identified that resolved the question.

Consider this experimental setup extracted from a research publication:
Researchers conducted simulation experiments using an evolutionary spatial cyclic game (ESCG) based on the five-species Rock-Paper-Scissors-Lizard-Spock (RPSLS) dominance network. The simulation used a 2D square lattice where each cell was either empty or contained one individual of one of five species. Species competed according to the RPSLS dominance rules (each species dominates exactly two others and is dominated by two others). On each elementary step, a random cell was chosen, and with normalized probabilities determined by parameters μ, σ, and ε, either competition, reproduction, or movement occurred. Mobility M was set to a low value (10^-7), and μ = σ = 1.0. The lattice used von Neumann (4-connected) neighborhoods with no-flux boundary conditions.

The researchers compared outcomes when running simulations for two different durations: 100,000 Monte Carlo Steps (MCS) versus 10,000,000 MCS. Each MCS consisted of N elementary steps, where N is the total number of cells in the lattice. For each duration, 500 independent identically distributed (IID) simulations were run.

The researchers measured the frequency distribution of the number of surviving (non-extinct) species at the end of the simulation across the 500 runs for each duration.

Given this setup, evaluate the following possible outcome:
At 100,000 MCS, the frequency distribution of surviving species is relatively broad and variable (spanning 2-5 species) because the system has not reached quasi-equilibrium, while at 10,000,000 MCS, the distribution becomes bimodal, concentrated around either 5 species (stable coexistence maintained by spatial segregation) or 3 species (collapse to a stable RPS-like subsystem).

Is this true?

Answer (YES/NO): NO